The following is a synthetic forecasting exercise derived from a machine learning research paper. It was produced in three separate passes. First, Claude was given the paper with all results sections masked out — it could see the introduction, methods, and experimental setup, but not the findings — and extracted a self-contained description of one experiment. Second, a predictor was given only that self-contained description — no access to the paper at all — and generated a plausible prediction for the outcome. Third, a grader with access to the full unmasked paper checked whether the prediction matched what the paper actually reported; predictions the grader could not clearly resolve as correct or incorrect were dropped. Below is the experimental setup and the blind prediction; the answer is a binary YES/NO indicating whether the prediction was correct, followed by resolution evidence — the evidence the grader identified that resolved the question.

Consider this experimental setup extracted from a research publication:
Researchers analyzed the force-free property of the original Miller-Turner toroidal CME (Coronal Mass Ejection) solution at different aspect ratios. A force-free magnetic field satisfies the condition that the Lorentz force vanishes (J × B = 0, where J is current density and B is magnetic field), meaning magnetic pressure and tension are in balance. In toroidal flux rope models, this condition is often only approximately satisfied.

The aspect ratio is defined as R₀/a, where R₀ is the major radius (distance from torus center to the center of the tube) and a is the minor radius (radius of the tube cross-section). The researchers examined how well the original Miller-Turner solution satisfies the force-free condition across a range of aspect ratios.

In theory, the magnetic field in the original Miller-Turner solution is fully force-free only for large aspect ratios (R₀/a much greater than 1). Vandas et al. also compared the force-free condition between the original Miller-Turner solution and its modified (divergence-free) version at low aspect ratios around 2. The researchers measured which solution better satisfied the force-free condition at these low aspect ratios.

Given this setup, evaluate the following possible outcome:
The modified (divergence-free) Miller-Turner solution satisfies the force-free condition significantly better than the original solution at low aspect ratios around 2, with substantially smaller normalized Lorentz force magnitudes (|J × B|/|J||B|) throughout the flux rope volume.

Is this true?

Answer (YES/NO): NO